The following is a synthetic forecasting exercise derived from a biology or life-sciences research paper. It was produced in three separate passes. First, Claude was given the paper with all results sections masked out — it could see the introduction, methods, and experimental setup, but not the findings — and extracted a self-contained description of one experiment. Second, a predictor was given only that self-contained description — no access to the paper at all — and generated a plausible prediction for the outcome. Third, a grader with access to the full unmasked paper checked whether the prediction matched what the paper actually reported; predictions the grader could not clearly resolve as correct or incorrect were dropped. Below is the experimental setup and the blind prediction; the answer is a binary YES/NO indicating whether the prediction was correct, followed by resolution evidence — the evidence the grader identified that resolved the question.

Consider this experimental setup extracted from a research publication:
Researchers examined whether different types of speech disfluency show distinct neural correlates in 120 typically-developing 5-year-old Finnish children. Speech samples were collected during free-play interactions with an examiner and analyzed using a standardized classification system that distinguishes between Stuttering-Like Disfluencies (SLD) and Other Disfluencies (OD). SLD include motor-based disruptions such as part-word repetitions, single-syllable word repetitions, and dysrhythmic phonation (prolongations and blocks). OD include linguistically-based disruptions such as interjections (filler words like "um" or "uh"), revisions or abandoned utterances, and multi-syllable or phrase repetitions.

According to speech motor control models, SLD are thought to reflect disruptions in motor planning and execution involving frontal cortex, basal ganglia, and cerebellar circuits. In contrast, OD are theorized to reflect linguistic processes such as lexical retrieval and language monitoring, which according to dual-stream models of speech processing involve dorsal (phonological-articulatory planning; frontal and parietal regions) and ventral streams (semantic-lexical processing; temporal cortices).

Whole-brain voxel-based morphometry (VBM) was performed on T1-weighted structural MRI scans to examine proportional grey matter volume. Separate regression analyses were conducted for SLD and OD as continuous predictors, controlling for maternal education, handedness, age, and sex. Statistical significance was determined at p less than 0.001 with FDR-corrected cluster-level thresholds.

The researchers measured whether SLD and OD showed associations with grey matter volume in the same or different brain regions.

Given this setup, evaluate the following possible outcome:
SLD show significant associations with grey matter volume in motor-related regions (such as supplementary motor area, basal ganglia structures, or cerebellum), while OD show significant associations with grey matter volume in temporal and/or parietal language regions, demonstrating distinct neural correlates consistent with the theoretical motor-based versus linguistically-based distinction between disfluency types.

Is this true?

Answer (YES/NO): NO